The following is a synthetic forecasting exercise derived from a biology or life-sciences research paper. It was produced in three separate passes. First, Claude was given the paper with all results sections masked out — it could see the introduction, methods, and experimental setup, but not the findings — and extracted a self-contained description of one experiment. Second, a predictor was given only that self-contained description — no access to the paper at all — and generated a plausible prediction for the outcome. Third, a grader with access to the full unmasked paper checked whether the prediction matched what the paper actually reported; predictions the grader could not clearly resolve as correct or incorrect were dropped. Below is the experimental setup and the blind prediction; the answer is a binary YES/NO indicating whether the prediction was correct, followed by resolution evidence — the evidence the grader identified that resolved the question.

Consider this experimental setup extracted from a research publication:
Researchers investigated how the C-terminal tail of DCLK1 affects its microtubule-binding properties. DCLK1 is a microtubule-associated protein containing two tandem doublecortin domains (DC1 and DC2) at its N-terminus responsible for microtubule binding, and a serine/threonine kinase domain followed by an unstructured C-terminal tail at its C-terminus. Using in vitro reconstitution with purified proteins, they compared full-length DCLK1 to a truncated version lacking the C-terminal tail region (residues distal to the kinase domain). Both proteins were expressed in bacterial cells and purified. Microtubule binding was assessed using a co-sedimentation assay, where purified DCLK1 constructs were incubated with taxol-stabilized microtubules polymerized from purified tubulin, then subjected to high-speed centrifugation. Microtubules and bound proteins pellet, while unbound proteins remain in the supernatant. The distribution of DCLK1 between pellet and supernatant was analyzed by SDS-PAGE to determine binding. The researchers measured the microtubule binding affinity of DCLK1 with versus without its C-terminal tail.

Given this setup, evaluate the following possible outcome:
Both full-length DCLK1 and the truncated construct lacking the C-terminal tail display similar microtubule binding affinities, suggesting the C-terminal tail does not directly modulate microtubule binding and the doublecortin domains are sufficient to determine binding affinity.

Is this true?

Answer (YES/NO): NO